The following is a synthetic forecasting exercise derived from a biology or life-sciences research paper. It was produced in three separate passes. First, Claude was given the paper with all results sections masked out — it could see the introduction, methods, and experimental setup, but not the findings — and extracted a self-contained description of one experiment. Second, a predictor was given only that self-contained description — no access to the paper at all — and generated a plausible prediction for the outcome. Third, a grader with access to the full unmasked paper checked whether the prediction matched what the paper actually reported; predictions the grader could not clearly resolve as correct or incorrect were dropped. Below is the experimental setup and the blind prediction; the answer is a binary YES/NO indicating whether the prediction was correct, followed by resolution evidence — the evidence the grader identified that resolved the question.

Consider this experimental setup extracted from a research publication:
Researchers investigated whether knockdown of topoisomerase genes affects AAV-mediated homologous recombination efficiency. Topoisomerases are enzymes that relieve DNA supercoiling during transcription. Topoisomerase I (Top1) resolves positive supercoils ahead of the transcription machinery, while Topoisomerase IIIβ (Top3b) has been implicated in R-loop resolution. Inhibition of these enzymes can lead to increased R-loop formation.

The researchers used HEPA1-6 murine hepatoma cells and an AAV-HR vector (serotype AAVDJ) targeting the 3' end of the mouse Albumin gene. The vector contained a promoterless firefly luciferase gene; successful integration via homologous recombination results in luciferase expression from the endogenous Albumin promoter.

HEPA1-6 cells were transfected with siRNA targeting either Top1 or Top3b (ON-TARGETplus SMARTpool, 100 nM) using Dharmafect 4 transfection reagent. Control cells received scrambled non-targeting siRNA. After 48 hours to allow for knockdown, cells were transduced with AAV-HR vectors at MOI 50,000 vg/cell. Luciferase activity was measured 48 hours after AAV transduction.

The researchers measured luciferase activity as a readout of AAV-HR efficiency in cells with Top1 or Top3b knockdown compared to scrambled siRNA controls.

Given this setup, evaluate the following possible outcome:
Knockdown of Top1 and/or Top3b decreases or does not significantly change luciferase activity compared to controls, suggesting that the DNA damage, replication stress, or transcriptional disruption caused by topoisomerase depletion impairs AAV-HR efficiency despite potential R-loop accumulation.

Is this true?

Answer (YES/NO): YES